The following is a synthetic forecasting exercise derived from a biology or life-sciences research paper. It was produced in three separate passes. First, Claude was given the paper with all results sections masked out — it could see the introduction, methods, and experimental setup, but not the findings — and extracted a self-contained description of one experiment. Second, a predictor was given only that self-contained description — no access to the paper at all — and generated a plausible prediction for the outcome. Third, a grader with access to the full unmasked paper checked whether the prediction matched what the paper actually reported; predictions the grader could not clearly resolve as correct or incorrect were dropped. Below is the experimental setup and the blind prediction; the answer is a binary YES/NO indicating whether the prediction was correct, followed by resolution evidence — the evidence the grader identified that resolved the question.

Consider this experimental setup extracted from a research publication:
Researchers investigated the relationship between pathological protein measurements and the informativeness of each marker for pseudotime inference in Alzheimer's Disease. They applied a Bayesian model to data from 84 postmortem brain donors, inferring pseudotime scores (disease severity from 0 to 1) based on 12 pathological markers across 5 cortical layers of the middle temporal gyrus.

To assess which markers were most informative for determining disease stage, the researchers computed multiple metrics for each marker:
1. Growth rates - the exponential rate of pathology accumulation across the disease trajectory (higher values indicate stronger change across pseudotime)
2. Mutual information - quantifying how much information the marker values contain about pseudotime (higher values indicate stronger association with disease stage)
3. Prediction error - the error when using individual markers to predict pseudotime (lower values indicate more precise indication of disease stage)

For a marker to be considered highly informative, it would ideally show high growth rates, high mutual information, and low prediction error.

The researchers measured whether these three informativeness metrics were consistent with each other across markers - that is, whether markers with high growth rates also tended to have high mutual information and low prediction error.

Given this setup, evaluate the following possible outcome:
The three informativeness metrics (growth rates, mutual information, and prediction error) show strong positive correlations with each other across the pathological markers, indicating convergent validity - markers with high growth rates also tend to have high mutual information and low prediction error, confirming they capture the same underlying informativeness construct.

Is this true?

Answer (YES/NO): NO